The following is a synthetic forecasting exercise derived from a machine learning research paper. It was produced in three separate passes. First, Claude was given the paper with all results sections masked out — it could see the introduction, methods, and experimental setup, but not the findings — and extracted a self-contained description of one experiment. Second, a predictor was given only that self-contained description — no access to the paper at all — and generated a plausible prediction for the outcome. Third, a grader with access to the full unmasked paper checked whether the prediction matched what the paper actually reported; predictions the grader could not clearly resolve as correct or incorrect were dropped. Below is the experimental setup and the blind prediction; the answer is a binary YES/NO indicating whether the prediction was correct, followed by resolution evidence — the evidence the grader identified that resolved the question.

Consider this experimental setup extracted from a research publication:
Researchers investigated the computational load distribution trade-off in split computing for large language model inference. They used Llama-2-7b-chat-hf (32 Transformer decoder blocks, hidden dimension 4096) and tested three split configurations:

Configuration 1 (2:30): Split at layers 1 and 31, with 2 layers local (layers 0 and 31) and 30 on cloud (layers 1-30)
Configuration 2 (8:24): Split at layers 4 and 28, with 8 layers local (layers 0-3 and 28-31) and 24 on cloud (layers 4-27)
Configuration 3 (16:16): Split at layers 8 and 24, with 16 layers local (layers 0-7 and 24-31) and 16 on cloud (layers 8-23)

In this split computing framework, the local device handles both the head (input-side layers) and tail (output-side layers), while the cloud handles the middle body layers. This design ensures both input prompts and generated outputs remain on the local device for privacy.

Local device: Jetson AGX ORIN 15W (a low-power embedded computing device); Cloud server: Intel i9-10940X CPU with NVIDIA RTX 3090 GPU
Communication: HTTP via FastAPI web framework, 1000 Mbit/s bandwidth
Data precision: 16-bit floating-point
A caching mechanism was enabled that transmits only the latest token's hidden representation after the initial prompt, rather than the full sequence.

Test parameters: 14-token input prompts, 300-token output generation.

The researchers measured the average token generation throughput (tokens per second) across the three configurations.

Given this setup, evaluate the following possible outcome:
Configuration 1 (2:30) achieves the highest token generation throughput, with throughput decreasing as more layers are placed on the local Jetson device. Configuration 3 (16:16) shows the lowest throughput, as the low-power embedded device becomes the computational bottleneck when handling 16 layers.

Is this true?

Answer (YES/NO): YES